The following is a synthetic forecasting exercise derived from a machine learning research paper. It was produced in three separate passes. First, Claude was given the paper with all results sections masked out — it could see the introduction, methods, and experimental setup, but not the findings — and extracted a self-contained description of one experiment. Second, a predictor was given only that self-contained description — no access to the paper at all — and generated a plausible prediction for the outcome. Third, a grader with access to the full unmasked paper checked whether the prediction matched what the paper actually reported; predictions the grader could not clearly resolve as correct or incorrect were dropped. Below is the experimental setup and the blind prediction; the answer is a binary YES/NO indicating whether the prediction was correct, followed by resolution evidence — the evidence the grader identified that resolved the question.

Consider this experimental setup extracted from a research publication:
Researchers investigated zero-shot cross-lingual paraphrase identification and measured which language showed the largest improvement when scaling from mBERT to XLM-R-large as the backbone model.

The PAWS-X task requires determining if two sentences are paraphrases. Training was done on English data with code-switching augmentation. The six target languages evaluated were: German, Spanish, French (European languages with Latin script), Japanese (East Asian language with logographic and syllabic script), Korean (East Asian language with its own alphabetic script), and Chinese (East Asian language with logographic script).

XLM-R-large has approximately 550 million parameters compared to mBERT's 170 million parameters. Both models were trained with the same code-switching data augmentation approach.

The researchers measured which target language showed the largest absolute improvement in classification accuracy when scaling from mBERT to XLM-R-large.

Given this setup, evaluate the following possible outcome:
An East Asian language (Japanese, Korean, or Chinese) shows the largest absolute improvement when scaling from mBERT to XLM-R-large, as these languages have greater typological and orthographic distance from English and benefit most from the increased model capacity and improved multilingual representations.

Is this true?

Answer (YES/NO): YES